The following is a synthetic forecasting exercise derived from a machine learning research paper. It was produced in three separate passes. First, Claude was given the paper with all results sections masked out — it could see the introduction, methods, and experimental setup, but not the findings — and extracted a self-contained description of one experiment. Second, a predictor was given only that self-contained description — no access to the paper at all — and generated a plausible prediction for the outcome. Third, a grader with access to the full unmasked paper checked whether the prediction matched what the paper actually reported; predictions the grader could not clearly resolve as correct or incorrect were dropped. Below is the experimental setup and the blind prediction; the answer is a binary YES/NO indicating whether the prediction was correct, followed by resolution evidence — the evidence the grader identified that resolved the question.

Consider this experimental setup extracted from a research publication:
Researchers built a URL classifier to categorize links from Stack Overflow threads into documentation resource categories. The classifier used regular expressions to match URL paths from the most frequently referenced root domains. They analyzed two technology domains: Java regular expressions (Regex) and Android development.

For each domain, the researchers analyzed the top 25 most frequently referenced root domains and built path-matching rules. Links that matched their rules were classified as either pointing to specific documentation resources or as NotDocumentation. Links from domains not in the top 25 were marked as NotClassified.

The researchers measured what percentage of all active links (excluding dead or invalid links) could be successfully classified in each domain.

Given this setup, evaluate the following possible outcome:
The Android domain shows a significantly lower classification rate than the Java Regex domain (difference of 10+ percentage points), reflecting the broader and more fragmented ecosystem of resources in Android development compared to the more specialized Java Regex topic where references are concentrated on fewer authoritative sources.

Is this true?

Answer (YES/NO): NO